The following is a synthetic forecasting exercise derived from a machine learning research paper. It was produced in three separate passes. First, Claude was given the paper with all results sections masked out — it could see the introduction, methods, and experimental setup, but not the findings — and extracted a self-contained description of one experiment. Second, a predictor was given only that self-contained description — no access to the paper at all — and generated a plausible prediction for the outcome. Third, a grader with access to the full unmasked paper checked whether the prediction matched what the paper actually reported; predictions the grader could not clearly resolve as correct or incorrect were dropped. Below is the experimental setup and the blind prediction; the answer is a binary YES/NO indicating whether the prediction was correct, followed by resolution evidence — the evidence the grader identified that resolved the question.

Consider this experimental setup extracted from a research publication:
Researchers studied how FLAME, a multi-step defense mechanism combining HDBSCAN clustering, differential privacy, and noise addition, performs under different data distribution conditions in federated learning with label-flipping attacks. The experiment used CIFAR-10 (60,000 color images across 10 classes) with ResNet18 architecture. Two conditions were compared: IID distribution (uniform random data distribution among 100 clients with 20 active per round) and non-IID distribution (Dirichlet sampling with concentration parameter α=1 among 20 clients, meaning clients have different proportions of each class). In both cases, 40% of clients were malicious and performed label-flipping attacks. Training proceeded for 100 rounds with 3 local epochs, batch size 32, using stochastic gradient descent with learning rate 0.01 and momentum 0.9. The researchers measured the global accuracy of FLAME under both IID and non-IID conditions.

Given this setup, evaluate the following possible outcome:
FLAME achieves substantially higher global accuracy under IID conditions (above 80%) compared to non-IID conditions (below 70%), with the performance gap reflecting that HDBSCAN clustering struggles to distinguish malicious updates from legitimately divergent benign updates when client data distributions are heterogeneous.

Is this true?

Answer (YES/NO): NO